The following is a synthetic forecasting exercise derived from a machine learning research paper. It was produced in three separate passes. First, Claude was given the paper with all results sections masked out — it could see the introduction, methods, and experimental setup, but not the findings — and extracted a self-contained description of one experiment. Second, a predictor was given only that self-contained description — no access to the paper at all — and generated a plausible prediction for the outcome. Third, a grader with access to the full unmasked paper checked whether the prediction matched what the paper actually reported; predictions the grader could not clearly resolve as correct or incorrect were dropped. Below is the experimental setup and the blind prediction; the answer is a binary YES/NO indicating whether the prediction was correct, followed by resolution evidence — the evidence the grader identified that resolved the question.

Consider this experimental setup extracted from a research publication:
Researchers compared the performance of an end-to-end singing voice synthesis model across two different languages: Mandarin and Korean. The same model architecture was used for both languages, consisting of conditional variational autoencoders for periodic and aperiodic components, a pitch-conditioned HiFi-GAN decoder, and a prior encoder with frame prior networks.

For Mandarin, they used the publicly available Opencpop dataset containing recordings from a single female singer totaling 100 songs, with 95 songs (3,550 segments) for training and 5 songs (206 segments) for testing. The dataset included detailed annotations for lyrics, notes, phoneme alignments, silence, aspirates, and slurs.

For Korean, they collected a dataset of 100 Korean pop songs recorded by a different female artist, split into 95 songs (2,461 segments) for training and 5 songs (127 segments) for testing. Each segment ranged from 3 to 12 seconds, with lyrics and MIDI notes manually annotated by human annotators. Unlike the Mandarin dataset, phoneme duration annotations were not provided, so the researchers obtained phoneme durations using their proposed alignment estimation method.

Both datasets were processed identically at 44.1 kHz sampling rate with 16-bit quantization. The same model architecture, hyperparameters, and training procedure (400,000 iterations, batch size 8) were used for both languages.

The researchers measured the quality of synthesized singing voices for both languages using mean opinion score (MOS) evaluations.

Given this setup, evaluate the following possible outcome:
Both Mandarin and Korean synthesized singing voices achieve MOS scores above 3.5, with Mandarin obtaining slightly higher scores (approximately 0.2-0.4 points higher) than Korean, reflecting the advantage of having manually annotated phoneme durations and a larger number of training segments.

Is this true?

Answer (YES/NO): NO